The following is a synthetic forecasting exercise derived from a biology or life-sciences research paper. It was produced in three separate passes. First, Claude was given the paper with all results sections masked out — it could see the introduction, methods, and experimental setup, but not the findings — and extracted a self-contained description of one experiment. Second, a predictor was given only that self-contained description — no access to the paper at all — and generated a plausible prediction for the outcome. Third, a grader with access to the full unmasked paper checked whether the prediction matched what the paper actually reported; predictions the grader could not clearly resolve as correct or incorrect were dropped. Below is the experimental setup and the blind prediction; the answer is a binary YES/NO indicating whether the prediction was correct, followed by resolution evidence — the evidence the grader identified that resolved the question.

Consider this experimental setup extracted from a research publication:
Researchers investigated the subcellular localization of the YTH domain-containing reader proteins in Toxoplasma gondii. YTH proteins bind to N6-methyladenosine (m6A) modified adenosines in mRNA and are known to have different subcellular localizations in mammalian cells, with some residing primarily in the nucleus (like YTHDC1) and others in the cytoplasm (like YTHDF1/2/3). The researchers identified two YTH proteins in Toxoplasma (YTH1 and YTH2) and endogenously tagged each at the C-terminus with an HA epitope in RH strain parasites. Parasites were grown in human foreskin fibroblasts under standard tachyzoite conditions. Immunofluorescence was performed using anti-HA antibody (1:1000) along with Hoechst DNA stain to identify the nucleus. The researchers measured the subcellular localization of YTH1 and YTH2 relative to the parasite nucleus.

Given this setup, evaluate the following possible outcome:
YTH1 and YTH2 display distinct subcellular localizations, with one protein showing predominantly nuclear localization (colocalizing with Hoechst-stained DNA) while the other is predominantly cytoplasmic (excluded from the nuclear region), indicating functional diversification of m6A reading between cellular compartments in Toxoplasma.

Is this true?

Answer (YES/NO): NO